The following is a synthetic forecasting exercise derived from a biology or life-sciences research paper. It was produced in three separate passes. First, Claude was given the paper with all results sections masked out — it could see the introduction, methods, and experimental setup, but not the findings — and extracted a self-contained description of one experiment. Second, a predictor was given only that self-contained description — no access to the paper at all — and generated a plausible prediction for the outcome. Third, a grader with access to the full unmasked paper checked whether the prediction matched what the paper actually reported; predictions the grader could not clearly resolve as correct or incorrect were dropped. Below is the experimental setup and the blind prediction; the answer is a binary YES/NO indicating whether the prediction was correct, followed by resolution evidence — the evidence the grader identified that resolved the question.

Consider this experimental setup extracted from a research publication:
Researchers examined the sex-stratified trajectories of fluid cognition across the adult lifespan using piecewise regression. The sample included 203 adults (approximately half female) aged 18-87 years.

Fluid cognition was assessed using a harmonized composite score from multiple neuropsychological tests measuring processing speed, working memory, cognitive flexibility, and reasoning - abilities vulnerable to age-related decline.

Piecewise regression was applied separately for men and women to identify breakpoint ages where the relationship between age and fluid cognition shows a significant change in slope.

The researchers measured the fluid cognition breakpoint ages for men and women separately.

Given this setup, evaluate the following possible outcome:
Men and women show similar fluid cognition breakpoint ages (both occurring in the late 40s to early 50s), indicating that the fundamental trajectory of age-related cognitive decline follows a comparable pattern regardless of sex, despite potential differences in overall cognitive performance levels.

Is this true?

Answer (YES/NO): NO